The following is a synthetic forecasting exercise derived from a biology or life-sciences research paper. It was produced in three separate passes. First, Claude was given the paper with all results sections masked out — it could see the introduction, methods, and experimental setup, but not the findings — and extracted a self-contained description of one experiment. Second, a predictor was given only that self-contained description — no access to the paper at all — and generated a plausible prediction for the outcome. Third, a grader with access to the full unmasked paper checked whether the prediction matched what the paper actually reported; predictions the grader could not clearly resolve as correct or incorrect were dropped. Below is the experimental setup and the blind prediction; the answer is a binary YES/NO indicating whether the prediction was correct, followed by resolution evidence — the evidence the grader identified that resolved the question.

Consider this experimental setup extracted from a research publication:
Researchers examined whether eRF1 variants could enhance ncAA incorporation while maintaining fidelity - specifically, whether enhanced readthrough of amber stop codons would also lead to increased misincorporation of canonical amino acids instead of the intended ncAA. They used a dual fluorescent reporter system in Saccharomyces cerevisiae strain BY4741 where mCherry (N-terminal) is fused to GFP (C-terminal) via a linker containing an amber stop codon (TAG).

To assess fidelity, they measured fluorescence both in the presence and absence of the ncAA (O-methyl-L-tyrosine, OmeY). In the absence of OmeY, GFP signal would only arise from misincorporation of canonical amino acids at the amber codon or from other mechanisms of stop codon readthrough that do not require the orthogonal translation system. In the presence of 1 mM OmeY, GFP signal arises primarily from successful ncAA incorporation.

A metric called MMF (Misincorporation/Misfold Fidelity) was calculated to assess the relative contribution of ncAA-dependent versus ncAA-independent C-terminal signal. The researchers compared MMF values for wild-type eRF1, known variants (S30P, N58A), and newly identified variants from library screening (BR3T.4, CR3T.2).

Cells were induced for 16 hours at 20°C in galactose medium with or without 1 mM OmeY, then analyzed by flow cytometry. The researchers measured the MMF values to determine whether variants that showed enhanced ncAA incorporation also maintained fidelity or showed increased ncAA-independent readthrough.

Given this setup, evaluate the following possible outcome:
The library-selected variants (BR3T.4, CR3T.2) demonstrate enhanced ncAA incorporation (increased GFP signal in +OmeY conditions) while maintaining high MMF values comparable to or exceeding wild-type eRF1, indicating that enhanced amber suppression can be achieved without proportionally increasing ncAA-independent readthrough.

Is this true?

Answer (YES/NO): NO